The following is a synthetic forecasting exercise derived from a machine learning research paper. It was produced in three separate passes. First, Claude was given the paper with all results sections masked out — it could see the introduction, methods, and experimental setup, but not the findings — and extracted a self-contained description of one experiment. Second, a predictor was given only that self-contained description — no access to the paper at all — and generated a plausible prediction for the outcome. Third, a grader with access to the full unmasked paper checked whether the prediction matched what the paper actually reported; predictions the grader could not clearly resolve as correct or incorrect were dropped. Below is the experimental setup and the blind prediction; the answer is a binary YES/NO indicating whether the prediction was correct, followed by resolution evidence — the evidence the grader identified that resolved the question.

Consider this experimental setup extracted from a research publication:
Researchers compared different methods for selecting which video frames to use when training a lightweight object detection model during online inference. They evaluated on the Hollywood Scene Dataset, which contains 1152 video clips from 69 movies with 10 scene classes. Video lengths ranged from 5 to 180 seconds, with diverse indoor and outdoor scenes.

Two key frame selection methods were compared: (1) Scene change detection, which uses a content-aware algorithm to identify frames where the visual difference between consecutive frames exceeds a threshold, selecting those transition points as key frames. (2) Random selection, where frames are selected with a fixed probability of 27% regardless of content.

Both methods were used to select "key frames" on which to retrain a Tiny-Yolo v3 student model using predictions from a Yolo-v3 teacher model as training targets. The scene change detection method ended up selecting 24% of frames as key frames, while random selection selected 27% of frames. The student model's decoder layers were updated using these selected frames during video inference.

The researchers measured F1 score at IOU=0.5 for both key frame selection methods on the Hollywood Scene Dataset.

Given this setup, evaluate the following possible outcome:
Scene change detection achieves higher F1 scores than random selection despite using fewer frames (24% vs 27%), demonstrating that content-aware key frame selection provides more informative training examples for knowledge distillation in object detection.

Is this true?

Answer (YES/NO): NO